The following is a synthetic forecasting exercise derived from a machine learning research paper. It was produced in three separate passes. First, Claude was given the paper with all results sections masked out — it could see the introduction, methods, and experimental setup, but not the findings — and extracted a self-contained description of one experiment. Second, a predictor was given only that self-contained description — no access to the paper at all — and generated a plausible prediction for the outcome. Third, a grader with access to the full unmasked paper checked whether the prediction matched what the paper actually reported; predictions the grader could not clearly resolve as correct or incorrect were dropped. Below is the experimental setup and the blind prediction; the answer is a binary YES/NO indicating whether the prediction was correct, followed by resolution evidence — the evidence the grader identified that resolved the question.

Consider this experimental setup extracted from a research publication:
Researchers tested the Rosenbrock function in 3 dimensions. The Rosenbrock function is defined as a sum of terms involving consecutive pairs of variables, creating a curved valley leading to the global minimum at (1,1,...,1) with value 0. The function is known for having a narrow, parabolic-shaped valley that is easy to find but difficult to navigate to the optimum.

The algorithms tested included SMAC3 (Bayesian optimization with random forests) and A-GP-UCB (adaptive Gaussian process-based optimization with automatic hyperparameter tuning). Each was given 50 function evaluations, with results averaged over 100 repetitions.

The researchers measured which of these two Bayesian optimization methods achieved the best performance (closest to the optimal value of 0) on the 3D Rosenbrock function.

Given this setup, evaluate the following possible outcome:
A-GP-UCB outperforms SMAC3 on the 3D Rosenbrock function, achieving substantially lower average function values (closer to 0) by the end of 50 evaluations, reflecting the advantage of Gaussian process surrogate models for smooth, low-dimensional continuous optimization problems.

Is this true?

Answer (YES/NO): NO